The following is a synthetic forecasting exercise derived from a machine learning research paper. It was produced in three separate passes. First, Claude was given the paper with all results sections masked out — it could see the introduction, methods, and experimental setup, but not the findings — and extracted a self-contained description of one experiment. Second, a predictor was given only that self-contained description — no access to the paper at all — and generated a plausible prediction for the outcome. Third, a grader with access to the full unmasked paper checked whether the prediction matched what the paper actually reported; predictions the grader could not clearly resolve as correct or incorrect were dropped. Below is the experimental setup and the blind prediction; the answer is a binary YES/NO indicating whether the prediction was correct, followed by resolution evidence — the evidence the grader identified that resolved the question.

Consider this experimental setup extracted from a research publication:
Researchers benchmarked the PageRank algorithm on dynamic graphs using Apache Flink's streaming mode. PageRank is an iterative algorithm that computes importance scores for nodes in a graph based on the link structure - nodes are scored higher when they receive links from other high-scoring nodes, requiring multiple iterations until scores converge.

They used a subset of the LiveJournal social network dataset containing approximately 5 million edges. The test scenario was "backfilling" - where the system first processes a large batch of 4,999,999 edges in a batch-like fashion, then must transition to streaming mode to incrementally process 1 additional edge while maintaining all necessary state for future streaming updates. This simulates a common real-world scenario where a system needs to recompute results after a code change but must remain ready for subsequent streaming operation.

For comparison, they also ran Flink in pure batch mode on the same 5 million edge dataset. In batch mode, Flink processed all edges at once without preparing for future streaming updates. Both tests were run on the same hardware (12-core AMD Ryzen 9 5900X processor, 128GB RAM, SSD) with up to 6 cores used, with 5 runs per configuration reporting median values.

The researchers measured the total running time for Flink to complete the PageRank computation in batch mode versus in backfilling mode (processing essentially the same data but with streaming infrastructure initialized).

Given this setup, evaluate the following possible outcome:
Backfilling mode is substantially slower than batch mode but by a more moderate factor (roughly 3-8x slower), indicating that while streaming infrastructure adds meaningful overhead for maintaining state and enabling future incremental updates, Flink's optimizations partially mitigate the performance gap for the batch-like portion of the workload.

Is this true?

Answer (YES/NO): NO